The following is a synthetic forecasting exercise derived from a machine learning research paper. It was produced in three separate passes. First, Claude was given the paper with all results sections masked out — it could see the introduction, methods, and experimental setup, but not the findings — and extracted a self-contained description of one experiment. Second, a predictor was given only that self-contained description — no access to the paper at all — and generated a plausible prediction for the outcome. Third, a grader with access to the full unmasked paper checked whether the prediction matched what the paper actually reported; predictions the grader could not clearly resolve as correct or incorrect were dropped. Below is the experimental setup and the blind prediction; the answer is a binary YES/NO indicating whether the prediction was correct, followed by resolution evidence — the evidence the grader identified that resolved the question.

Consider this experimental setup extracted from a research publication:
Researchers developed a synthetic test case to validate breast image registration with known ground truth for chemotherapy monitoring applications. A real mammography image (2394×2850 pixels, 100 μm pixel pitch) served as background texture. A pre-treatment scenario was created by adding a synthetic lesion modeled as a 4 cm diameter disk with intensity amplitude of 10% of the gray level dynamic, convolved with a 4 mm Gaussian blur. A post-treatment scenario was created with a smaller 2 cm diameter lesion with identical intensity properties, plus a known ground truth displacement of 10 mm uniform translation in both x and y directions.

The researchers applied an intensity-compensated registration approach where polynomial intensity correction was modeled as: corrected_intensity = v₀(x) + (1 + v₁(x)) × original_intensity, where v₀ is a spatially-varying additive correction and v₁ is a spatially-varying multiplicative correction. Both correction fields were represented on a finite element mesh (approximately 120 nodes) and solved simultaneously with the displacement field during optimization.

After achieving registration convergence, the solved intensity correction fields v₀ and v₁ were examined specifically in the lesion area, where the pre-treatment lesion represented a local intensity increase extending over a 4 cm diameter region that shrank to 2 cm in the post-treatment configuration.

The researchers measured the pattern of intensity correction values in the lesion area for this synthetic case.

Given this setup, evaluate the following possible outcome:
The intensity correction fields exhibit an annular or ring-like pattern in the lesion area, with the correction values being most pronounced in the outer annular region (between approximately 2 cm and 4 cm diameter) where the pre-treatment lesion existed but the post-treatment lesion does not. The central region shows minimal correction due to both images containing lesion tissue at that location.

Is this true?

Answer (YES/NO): NO